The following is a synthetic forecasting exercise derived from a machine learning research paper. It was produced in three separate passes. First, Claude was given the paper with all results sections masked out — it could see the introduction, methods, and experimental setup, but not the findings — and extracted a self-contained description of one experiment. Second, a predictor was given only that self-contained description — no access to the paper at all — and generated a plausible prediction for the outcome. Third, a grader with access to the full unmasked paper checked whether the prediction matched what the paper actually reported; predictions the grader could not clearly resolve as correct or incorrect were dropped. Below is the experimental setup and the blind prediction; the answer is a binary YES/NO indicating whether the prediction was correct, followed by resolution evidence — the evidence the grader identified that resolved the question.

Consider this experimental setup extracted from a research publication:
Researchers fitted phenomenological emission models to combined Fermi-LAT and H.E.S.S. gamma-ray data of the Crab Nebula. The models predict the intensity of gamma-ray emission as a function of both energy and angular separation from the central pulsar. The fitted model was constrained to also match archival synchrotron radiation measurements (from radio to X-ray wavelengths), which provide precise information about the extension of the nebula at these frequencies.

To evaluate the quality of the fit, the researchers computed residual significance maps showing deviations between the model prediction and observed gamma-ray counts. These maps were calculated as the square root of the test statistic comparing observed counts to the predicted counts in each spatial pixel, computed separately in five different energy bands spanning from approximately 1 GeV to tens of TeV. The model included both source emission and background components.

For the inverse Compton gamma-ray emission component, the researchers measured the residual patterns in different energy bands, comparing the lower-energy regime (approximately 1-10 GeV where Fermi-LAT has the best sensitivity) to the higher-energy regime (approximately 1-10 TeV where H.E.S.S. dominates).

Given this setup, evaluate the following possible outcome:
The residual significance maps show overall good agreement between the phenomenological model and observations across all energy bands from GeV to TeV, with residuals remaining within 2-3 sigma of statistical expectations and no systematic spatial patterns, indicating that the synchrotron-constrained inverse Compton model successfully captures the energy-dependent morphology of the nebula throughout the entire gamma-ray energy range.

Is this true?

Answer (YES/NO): NO